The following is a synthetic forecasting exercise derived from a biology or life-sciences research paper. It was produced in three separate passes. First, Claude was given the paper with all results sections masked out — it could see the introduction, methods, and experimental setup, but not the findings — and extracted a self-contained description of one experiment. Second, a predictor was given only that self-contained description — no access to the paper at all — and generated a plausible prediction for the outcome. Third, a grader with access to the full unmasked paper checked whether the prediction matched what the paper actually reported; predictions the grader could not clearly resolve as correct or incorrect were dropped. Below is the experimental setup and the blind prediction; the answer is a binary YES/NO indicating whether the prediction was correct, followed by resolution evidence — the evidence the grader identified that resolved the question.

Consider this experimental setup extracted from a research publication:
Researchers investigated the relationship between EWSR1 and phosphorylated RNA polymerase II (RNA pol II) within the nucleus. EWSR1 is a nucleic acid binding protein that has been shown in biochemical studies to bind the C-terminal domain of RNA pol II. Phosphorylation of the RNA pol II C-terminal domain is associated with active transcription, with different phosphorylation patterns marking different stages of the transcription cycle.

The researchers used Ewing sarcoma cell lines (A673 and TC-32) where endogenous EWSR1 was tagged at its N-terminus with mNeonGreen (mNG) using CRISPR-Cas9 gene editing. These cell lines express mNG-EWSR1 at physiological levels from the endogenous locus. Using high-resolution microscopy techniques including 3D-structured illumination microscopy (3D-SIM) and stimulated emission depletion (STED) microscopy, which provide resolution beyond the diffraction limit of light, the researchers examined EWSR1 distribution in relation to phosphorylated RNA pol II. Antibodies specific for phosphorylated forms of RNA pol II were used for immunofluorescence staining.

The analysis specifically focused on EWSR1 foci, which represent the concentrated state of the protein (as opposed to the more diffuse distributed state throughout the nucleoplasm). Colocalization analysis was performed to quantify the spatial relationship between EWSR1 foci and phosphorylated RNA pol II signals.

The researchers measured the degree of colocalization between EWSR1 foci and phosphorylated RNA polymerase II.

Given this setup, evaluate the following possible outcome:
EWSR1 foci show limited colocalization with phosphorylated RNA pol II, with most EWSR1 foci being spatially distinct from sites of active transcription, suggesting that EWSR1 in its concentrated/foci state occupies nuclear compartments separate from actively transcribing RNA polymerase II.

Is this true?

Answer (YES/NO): NO